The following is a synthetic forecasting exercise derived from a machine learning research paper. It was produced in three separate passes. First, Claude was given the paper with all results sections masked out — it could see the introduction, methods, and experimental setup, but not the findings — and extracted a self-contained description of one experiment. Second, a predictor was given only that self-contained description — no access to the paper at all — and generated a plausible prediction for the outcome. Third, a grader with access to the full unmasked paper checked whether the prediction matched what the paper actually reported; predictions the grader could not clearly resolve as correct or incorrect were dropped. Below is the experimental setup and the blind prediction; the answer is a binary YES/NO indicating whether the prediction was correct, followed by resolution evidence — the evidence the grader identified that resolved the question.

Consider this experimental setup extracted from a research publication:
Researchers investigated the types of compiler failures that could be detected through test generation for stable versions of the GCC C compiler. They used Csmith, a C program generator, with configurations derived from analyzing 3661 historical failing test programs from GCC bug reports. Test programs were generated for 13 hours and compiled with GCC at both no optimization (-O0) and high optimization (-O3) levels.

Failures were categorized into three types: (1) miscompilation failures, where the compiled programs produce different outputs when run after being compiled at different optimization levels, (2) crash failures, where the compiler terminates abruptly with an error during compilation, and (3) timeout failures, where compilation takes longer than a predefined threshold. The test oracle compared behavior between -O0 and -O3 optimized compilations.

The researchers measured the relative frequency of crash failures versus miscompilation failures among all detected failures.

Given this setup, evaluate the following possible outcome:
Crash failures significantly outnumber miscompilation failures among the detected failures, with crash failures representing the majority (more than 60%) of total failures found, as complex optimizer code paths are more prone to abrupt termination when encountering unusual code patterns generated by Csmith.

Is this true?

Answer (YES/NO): NO